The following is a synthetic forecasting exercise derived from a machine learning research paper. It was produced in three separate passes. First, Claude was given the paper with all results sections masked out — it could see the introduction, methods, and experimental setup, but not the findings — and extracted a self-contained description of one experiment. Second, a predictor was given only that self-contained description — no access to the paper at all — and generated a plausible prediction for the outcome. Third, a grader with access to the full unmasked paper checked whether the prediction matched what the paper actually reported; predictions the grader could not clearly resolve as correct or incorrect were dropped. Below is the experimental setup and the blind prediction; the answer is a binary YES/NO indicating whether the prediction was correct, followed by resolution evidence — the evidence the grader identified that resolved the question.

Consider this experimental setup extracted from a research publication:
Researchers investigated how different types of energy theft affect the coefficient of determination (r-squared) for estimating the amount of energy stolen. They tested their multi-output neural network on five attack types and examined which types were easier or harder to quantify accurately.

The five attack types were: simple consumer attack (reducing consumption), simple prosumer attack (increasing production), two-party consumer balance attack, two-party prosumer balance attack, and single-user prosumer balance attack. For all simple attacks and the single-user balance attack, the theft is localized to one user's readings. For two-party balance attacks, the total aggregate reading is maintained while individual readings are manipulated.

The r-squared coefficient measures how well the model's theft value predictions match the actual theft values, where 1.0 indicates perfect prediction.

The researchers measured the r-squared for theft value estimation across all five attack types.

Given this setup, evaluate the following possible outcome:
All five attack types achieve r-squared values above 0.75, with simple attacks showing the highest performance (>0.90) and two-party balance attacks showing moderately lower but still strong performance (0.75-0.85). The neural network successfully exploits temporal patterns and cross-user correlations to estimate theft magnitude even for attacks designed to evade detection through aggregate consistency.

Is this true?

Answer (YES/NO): NO